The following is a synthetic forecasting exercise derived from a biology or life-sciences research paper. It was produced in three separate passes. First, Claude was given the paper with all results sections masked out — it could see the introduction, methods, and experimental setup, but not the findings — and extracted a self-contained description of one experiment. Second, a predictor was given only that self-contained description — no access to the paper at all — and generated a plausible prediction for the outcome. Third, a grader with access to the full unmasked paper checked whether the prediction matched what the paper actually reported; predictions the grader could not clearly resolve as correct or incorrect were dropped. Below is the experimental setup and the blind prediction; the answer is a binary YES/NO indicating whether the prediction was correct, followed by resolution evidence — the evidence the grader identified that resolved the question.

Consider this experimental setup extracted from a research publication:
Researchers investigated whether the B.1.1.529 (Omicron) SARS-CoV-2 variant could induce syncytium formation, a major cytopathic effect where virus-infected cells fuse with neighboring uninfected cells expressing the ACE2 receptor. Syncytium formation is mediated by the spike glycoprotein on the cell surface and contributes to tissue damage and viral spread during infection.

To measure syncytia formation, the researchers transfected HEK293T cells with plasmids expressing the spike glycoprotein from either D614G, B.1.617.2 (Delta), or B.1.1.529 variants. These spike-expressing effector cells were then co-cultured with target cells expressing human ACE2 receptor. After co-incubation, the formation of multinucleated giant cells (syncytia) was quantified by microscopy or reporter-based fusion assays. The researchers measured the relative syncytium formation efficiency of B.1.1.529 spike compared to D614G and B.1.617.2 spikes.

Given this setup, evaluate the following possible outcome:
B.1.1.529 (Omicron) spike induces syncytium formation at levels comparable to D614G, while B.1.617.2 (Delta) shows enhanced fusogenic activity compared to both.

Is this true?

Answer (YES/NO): NO